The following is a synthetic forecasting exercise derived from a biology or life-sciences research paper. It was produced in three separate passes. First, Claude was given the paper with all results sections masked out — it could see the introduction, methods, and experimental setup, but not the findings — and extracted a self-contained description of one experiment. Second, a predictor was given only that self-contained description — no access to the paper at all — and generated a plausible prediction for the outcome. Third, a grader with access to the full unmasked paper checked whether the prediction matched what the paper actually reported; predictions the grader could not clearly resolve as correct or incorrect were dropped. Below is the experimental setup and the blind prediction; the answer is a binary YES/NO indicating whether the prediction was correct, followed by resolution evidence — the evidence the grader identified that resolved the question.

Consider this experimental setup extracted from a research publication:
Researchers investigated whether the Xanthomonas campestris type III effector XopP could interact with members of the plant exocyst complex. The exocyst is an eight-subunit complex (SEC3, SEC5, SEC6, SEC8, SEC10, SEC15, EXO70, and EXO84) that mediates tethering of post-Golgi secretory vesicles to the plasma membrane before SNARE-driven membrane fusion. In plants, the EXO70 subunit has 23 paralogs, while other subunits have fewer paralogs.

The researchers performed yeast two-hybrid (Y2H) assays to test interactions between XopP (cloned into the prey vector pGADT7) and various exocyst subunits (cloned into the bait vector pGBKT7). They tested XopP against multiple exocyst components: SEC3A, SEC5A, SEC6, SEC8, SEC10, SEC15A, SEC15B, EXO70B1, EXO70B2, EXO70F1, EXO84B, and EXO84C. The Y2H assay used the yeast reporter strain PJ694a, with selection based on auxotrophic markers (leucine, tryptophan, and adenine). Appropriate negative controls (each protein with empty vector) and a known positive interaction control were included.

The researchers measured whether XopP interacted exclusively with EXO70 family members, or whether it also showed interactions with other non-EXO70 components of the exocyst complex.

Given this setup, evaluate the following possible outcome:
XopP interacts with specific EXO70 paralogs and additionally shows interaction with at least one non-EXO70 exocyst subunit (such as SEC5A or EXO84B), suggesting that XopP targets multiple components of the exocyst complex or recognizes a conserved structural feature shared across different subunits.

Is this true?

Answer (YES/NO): YES